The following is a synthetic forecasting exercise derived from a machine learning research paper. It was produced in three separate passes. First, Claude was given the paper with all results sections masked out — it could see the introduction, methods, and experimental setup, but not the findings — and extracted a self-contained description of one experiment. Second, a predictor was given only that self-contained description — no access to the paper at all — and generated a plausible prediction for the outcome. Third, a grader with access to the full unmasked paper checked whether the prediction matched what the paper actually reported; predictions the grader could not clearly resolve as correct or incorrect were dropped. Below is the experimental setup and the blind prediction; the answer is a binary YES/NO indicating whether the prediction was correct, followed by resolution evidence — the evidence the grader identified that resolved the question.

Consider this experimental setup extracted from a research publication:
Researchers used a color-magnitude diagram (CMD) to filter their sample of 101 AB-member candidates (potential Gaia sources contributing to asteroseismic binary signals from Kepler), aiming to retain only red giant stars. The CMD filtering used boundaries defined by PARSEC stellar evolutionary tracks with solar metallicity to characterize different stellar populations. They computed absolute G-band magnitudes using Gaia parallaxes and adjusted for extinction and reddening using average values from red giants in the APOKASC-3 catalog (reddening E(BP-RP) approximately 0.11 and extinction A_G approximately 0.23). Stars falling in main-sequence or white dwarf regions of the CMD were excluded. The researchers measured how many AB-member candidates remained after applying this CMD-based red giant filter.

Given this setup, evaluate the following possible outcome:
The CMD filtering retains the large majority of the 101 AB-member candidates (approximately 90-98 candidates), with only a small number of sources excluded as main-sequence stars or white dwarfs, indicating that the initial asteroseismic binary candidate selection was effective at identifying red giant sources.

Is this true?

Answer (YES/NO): NO